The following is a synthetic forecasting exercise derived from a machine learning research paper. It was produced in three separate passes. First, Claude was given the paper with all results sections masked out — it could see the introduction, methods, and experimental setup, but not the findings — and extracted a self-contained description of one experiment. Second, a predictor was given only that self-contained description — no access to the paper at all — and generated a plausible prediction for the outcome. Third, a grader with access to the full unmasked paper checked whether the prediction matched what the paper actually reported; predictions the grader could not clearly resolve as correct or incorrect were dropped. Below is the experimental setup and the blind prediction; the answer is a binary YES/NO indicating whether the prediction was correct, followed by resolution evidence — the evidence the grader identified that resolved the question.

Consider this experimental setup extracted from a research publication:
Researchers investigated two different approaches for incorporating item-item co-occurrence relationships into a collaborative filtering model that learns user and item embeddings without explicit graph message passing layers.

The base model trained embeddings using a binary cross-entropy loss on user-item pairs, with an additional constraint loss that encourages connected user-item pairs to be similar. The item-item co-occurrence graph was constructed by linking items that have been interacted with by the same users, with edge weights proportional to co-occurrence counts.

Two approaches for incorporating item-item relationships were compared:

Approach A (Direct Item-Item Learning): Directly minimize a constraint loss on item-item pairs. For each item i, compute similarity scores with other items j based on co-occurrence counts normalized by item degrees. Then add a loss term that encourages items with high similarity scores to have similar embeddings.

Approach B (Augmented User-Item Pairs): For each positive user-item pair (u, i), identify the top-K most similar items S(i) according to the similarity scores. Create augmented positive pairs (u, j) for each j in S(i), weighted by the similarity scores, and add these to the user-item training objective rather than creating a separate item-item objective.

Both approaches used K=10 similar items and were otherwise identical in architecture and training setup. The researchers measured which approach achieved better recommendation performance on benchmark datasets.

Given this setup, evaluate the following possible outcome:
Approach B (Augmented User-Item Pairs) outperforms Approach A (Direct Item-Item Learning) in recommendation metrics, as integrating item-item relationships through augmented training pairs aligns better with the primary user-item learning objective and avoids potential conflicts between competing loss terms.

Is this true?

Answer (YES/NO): YES